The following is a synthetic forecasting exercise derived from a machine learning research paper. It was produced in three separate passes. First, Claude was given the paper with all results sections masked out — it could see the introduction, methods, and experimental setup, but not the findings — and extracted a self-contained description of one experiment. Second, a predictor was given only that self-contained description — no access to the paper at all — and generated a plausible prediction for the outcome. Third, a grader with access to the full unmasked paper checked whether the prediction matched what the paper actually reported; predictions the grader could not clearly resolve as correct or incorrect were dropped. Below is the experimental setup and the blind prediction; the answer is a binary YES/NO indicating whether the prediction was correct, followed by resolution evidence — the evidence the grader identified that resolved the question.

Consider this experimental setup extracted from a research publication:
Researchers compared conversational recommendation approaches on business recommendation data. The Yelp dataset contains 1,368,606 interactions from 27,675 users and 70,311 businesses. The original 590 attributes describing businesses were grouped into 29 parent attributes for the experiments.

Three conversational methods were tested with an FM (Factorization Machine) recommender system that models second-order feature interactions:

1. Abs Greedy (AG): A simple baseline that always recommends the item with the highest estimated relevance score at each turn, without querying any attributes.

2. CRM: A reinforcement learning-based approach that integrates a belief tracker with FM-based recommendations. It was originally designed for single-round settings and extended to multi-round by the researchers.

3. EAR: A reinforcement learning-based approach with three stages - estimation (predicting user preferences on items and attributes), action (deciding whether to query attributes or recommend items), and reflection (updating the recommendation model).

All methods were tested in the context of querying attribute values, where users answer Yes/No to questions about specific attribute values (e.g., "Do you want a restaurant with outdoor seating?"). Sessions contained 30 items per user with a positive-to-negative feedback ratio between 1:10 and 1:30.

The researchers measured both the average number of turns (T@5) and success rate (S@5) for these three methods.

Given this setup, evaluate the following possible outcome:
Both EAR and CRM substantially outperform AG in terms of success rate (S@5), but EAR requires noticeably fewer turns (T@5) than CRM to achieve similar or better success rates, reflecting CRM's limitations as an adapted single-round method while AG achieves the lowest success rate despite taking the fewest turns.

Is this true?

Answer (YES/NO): NO